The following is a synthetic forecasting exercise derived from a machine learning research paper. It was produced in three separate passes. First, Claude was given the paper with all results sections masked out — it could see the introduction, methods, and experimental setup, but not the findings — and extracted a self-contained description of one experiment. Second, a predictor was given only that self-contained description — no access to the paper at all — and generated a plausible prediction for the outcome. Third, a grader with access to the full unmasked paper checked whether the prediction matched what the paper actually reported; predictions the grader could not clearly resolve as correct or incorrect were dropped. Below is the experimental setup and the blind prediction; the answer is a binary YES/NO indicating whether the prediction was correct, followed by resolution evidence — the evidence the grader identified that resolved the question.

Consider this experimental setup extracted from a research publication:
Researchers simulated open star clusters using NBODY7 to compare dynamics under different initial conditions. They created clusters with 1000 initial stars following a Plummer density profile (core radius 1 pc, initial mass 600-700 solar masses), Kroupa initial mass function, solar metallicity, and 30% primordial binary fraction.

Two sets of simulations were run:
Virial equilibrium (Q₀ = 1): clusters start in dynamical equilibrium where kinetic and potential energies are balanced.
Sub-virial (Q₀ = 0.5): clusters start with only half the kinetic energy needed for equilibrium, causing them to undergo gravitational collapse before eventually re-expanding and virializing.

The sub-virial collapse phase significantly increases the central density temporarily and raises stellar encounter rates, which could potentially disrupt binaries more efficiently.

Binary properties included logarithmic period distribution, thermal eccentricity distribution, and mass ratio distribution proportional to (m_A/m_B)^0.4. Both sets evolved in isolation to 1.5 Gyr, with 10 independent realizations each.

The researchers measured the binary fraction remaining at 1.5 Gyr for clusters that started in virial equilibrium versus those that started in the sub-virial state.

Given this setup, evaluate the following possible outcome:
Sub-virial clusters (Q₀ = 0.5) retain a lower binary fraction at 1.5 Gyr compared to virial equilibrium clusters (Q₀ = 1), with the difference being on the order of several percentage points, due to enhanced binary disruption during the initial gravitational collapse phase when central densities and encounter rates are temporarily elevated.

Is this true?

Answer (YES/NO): NO